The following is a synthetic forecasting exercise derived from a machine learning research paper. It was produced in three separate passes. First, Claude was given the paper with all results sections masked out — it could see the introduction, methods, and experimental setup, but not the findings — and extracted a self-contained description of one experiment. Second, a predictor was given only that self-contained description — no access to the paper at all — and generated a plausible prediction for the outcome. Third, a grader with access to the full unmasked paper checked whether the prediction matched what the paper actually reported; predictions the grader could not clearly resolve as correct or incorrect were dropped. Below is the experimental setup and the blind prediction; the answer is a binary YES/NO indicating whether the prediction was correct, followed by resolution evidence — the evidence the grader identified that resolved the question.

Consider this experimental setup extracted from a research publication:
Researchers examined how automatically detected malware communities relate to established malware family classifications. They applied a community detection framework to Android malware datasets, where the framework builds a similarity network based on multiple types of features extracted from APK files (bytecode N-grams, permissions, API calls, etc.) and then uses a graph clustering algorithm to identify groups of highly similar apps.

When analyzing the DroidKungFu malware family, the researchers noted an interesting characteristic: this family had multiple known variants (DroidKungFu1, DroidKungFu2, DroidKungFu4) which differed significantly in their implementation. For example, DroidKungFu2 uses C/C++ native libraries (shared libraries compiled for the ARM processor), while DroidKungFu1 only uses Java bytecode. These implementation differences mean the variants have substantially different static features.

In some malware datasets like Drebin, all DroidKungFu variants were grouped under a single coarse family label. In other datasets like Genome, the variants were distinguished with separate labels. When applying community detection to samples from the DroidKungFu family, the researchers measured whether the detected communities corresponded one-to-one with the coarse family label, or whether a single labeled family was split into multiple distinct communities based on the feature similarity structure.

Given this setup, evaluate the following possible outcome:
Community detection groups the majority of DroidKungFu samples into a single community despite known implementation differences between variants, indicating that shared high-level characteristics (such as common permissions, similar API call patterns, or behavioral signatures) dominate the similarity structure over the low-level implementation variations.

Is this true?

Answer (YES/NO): NO